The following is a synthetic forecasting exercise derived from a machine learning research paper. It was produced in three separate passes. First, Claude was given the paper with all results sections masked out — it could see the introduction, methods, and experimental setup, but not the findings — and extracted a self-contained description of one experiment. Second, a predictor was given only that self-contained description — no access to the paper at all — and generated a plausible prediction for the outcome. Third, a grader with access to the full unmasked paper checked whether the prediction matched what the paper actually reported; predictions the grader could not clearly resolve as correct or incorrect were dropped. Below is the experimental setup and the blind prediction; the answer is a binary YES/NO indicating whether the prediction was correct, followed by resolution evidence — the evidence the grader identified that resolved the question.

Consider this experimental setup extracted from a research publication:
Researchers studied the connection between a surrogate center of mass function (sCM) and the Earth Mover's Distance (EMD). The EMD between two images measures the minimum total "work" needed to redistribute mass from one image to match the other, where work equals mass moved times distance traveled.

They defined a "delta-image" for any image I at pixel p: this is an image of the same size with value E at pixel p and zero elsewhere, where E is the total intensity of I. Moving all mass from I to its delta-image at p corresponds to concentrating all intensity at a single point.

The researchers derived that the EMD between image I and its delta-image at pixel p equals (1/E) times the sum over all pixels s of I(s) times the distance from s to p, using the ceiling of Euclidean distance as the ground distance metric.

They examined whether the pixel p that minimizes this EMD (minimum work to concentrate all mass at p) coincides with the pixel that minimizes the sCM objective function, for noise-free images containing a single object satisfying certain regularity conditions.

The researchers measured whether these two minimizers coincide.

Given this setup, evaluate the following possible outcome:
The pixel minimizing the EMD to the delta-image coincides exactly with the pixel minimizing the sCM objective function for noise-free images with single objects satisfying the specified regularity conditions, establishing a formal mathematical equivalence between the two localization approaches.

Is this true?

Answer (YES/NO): YES